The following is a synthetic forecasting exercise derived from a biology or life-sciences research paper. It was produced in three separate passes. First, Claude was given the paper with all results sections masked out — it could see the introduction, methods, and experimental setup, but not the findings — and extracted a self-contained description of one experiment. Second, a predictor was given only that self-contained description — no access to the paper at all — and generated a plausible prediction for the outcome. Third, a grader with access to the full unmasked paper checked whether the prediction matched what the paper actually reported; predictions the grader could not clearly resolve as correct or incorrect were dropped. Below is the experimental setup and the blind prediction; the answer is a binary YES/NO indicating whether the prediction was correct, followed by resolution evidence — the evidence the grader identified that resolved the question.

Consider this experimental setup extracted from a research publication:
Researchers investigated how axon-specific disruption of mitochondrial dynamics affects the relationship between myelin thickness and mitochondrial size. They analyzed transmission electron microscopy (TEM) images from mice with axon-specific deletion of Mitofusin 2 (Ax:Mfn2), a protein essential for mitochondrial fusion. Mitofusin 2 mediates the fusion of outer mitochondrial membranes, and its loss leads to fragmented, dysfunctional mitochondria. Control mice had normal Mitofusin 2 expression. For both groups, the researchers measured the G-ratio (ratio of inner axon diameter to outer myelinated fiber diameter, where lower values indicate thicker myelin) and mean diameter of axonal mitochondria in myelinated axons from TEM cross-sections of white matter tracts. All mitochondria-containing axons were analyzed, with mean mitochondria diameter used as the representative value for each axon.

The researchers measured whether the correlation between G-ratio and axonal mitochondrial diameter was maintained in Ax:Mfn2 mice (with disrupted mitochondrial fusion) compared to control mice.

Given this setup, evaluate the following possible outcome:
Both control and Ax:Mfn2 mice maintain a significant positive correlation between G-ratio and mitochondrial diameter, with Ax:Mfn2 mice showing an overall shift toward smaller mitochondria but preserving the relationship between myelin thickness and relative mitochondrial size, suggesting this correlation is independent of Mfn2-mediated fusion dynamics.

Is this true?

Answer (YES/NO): NO